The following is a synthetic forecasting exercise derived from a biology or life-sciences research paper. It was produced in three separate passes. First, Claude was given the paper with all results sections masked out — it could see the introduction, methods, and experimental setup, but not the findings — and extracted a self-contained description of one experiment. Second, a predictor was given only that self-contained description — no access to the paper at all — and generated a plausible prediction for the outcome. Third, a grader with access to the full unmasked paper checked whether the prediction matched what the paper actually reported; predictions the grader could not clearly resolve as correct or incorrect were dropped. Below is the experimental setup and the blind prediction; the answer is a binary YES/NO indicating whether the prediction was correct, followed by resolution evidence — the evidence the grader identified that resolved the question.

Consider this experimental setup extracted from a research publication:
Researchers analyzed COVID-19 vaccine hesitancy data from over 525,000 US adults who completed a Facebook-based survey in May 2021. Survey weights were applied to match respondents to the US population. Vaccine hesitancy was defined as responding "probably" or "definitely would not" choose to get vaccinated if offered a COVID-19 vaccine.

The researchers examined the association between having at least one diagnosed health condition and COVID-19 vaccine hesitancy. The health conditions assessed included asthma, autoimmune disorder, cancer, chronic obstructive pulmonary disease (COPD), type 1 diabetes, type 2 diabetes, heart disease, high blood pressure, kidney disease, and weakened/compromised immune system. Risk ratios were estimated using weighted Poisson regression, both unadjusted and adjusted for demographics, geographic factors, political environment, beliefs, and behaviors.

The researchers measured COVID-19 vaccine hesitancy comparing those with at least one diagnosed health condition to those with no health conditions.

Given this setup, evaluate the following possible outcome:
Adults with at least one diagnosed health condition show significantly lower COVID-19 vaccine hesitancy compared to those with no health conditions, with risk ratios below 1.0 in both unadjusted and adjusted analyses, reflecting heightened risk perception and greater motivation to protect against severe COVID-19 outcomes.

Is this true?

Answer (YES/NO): YES